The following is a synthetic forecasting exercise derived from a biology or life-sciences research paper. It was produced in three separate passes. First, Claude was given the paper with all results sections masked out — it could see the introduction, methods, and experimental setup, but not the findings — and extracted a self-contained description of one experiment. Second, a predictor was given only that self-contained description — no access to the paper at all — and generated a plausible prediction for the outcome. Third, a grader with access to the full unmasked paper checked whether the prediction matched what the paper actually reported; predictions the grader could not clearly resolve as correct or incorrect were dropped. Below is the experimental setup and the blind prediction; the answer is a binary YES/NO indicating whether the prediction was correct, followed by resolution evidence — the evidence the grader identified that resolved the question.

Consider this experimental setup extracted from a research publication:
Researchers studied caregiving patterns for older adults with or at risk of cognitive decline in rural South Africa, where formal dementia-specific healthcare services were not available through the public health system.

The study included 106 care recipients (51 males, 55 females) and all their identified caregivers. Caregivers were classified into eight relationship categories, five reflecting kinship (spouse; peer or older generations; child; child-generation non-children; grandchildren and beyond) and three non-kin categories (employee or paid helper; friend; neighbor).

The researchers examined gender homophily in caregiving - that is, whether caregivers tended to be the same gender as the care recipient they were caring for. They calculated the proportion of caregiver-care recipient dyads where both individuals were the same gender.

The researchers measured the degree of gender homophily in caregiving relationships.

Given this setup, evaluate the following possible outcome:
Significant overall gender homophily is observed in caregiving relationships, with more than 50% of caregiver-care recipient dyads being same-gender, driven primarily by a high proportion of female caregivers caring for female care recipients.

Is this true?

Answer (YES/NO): NO